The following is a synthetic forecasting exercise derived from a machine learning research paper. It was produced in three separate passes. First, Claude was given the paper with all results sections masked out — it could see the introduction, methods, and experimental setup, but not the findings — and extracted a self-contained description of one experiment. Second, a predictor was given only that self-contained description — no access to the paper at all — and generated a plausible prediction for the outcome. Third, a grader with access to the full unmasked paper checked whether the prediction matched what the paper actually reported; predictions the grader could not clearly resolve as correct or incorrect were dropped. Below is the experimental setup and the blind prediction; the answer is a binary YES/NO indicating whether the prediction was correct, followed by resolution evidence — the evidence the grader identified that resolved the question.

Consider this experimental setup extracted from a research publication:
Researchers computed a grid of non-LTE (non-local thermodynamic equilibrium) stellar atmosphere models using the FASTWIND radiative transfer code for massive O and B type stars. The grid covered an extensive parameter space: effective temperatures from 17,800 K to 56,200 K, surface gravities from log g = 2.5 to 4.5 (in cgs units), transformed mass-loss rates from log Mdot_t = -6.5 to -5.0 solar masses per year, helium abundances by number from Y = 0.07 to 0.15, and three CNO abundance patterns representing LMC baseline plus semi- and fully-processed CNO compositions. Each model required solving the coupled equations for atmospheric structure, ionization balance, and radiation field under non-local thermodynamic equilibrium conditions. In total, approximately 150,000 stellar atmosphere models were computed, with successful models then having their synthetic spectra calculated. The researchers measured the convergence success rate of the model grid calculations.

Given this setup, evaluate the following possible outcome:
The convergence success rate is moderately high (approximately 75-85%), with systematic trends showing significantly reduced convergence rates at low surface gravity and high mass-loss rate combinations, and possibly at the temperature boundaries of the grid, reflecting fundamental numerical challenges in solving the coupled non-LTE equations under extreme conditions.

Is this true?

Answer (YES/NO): NO